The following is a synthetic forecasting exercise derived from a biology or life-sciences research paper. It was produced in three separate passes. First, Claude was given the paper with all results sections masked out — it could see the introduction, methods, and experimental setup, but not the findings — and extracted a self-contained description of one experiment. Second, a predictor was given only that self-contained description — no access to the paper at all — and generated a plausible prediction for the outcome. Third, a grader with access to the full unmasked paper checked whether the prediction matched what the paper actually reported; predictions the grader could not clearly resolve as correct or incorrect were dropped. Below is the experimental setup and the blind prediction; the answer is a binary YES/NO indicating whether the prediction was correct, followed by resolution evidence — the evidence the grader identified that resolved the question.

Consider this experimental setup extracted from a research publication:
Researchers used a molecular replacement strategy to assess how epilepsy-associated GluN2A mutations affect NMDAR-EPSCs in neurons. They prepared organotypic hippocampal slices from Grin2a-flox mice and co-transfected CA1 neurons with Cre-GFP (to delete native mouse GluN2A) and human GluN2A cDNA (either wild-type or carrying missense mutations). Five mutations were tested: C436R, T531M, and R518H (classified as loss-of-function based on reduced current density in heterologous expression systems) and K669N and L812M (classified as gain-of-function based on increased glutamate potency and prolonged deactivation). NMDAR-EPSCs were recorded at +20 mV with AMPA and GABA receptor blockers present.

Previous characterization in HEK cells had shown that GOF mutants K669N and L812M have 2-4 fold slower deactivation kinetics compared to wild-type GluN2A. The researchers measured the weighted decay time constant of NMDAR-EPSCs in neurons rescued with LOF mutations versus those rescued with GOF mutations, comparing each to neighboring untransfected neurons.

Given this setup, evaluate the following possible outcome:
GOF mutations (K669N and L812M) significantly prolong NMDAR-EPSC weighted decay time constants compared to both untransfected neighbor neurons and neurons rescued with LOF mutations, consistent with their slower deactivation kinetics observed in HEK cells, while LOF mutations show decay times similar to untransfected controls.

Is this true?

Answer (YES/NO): NO